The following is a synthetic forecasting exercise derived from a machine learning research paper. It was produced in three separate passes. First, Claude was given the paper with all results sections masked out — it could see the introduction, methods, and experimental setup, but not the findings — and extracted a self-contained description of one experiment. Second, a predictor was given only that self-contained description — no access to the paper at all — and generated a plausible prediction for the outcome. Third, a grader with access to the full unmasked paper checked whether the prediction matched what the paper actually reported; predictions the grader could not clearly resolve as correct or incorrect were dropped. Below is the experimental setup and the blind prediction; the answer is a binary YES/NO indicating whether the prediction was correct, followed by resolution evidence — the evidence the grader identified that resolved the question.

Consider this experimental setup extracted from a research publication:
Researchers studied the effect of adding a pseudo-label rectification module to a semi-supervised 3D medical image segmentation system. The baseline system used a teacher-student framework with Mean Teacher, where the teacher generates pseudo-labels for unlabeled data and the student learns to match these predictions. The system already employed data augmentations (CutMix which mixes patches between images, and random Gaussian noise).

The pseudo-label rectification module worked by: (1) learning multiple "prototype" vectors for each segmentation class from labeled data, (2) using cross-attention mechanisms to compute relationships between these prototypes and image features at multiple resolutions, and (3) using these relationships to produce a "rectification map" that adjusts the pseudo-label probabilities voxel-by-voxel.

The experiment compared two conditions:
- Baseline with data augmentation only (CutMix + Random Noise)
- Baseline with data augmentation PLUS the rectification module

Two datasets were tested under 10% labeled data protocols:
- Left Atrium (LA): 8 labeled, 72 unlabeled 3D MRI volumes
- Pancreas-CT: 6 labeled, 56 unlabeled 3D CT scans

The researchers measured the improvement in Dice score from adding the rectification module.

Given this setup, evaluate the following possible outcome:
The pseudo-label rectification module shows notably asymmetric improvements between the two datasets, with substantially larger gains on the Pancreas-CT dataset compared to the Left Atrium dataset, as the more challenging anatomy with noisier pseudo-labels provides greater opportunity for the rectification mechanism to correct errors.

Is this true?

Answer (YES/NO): NO